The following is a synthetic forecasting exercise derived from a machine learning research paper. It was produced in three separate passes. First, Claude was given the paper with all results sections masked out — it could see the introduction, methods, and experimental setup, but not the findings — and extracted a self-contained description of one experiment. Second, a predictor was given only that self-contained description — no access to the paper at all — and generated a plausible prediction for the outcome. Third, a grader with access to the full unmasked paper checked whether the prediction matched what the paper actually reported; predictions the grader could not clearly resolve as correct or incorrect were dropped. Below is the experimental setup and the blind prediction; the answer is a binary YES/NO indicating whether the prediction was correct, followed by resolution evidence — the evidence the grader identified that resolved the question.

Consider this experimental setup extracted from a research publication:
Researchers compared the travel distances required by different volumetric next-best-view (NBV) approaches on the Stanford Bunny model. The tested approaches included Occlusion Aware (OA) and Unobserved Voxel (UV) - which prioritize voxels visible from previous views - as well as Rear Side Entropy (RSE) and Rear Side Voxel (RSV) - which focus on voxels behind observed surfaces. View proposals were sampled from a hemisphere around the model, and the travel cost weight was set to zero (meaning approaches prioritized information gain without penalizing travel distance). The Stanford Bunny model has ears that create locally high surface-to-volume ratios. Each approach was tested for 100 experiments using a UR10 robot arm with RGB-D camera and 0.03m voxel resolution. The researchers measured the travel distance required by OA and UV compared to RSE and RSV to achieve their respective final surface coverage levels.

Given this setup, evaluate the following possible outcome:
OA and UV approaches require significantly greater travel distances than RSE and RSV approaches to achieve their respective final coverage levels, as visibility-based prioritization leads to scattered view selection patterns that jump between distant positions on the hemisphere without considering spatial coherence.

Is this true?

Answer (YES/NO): YES